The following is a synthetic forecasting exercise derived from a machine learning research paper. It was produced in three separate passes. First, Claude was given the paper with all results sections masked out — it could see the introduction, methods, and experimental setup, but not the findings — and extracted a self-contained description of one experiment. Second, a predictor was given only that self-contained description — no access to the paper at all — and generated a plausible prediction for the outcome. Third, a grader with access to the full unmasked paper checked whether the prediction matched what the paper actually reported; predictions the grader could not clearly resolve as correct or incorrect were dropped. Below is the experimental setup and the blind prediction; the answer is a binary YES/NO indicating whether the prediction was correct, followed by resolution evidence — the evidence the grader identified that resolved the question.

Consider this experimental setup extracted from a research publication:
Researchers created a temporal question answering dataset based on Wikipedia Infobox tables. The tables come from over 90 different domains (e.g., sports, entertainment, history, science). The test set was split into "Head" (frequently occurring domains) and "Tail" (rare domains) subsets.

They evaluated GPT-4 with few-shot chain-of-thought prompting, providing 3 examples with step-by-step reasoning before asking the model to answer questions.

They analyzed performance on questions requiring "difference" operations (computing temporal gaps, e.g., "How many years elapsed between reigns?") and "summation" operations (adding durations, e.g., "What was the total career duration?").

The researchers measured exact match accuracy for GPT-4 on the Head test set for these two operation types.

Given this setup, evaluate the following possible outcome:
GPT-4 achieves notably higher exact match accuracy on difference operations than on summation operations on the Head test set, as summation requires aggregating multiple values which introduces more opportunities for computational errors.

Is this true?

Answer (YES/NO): NO